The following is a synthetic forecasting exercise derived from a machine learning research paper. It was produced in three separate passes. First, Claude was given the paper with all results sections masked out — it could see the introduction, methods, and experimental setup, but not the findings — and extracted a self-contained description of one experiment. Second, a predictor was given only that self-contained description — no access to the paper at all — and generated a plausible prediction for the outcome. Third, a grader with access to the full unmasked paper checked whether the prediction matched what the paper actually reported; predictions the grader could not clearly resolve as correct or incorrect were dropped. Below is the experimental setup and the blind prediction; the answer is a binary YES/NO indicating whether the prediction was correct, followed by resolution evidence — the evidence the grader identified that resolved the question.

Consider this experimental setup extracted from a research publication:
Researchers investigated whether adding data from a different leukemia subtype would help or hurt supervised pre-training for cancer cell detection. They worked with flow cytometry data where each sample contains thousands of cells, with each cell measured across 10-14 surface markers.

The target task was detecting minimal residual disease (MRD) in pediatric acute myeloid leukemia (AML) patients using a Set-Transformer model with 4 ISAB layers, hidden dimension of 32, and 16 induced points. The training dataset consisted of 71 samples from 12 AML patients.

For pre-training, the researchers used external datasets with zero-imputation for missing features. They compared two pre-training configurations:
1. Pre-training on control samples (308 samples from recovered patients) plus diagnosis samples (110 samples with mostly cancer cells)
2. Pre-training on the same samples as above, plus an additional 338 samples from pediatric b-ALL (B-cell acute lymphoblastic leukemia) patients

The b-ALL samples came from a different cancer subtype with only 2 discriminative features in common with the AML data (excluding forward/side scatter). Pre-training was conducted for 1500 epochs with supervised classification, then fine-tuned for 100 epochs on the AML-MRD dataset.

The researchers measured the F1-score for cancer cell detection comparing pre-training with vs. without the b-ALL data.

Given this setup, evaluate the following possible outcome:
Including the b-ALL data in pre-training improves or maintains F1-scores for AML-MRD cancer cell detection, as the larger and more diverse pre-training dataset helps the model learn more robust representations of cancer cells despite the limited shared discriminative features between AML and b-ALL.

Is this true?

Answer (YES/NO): NO